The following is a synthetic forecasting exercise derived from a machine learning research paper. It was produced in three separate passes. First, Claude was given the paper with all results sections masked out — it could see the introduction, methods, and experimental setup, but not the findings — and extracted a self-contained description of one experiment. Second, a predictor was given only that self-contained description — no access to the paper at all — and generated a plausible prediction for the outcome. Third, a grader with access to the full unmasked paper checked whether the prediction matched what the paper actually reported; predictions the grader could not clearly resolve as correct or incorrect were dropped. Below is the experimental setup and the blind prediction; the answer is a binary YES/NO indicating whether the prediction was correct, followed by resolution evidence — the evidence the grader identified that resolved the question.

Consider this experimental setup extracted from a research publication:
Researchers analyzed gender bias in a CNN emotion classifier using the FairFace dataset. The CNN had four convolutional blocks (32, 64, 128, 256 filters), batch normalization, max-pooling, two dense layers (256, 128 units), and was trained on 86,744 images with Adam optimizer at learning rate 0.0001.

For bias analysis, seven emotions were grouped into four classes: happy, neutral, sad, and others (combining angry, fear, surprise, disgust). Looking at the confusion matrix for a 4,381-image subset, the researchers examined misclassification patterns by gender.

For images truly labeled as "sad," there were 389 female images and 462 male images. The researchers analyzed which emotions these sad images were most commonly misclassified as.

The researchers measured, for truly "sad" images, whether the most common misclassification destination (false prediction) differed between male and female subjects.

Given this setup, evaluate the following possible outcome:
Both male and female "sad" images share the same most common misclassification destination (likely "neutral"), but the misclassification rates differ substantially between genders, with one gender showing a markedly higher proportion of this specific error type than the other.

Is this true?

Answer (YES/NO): NO